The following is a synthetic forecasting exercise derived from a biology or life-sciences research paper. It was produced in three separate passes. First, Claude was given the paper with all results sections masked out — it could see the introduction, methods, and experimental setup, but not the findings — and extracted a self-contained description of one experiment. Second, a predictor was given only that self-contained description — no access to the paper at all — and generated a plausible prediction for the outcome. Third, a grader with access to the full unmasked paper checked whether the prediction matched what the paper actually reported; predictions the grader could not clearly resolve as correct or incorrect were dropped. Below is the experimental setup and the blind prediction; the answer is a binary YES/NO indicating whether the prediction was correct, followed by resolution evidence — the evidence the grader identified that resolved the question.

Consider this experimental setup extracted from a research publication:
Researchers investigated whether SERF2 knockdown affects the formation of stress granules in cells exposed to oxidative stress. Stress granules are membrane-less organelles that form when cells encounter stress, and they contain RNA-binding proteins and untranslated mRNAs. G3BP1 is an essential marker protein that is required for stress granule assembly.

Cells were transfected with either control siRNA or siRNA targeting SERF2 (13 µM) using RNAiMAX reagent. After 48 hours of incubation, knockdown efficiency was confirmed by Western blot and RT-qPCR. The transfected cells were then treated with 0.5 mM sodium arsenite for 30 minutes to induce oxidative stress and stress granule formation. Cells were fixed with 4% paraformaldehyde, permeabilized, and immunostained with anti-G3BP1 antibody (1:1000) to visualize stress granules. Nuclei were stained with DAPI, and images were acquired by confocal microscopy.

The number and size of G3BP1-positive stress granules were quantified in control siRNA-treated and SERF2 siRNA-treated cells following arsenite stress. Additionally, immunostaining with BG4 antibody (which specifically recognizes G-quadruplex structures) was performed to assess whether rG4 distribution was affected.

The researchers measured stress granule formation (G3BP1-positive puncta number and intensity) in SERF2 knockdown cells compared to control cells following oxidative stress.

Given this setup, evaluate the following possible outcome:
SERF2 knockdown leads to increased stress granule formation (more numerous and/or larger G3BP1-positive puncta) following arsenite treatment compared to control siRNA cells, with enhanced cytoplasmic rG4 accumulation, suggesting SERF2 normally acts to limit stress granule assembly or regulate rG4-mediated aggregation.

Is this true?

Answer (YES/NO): NO